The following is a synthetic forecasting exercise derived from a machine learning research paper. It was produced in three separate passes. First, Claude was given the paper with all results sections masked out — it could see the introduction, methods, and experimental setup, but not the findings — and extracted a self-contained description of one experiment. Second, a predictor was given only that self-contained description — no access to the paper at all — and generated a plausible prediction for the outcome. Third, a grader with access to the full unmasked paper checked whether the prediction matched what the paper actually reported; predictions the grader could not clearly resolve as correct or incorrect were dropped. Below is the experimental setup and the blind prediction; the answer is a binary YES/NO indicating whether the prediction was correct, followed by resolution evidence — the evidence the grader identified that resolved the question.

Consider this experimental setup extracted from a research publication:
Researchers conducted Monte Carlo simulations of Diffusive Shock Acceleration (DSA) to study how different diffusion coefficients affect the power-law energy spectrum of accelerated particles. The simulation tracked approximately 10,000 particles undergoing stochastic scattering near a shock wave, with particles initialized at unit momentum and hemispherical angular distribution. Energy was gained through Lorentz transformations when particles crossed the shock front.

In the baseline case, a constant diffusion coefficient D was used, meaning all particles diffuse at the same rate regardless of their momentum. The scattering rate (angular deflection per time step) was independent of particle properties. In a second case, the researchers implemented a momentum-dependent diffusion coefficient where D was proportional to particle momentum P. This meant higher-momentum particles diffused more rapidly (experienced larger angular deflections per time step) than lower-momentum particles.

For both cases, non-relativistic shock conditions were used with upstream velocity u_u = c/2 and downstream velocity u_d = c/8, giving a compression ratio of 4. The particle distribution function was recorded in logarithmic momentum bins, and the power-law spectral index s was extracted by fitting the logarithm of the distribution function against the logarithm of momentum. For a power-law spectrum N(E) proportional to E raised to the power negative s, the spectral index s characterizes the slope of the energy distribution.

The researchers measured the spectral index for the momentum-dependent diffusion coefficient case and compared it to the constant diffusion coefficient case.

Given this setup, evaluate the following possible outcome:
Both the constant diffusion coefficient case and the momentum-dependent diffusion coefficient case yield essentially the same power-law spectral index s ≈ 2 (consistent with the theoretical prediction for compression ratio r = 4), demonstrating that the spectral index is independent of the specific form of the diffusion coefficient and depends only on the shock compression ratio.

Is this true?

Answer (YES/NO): NO